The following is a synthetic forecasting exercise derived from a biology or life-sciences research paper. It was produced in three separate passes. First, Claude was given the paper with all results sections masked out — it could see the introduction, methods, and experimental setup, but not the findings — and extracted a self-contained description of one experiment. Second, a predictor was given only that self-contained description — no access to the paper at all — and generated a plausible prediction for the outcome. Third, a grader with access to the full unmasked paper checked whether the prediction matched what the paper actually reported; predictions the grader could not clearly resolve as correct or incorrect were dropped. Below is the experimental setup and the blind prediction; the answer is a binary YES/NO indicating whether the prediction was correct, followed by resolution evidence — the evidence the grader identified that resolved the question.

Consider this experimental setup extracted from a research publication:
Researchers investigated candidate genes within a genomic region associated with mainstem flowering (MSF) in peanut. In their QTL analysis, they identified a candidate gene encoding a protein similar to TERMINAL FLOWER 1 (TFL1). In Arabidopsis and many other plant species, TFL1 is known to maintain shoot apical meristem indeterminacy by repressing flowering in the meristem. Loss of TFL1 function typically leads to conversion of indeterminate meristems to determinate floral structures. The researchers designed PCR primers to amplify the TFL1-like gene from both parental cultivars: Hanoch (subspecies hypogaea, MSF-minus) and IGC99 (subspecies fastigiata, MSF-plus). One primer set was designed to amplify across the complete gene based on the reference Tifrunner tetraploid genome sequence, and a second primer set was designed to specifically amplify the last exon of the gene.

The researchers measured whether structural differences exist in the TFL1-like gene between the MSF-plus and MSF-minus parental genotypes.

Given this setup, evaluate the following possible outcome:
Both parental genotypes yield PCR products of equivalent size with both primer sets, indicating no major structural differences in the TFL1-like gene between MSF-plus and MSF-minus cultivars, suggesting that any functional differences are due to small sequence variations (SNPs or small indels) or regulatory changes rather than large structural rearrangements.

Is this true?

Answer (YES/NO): NO